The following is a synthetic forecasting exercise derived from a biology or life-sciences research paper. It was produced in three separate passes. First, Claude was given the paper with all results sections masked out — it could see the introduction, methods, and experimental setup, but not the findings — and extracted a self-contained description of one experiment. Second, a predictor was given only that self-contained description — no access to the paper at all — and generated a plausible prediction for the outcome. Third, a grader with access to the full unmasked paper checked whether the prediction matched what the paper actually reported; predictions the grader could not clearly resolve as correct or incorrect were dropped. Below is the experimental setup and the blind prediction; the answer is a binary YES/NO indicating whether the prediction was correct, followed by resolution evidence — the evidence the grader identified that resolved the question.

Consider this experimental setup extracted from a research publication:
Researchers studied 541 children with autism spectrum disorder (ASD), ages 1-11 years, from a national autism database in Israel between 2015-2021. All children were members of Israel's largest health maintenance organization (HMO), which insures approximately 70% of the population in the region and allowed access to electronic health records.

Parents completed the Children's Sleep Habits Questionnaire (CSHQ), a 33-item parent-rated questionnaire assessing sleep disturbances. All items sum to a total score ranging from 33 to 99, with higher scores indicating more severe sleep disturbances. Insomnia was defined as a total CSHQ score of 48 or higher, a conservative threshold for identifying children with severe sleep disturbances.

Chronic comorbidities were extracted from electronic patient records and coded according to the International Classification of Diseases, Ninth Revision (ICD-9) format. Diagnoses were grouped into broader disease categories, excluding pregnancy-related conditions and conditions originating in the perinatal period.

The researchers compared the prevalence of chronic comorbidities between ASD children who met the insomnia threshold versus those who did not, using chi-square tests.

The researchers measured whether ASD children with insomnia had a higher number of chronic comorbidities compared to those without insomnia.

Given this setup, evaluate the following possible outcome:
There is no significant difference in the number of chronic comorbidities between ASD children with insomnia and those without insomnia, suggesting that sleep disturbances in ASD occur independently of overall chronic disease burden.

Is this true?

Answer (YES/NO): NO